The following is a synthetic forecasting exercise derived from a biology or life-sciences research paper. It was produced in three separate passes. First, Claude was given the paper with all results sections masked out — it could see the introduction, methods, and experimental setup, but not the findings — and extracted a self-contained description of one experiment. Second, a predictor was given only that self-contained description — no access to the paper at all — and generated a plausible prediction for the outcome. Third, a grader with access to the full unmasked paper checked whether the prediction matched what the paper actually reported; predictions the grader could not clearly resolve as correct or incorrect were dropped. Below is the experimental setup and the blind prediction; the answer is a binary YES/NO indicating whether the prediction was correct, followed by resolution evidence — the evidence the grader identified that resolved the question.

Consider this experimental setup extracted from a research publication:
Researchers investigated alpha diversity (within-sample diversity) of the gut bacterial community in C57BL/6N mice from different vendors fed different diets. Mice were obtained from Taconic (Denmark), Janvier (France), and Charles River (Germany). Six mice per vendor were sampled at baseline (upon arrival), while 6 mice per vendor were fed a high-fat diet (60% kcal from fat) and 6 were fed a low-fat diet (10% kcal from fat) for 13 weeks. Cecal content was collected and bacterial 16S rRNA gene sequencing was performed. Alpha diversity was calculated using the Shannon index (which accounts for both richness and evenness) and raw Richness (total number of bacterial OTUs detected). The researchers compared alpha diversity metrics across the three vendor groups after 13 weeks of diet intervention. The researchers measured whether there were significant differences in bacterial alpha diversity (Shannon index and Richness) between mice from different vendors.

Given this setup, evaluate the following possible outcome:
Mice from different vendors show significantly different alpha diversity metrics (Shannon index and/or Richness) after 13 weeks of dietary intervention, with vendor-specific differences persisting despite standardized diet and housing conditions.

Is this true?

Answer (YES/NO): YES